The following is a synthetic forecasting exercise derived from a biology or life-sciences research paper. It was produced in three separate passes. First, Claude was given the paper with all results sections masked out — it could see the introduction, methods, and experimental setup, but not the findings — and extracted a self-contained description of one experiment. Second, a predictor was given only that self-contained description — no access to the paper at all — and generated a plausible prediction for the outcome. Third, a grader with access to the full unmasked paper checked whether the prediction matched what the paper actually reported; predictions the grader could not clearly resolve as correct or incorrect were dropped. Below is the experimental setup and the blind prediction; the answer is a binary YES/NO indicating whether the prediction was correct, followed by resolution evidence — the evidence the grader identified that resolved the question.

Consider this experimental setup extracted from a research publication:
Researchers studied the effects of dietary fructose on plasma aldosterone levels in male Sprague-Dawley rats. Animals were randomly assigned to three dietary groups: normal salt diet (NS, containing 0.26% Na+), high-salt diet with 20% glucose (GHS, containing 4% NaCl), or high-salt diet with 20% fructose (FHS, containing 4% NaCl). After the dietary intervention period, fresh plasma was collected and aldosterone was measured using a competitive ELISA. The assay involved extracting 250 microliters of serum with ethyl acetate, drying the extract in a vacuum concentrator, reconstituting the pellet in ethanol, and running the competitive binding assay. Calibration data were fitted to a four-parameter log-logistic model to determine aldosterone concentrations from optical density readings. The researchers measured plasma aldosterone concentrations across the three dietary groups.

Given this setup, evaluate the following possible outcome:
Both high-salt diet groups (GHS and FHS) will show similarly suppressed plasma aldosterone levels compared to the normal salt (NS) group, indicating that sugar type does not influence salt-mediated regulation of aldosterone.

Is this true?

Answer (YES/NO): YES